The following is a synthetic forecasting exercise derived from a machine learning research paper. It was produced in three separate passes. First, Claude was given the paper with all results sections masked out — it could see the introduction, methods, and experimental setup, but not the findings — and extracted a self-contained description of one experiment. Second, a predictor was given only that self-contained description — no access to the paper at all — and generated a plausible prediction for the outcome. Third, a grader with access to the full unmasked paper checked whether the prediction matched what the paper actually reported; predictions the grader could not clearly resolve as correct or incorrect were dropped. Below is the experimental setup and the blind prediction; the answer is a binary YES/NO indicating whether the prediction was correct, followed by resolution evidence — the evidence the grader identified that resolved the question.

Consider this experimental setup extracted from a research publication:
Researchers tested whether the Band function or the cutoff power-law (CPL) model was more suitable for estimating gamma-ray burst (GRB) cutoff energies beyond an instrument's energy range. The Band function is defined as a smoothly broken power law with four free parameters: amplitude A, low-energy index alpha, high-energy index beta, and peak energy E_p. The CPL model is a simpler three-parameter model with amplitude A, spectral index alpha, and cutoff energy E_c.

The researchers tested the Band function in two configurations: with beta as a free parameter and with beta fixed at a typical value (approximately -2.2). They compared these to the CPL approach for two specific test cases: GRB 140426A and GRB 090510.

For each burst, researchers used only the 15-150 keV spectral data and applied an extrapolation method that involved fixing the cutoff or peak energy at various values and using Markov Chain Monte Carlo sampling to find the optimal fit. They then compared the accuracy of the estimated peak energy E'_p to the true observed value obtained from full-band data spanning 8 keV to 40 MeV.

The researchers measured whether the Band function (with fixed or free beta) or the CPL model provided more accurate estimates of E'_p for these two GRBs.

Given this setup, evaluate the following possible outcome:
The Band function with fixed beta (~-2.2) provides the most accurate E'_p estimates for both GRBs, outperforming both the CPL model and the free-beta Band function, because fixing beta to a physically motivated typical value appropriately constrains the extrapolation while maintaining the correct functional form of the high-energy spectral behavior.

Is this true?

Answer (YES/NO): NO